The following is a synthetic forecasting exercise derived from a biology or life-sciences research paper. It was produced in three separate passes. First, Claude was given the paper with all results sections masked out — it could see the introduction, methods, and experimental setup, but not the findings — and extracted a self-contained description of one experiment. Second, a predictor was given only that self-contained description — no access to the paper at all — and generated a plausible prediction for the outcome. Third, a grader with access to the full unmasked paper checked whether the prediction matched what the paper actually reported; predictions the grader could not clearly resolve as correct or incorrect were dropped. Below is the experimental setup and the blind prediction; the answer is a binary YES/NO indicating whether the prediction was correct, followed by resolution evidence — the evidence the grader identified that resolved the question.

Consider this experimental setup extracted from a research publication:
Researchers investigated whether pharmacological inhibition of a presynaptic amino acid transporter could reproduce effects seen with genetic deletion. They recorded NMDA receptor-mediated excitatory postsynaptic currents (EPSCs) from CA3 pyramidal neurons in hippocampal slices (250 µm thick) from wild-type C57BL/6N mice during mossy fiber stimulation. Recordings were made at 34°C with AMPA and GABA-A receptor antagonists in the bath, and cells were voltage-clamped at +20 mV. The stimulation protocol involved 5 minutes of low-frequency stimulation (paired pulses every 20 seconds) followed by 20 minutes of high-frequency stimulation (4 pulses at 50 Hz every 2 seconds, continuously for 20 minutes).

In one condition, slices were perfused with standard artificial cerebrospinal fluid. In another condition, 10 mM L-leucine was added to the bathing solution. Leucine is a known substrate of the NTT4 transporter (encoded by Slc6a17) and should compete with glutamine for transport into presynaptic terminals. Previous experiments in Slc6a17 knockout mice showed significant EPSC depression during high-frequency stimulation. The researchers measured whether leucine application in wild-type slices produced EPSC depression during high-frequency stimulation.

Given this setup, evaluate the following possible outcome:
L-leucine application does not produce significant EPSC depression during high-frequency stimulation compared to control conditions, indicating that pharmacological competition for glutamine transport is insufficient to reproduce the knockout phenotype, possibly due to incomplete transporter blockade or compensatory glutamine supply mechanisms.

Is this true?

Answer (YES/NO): NO